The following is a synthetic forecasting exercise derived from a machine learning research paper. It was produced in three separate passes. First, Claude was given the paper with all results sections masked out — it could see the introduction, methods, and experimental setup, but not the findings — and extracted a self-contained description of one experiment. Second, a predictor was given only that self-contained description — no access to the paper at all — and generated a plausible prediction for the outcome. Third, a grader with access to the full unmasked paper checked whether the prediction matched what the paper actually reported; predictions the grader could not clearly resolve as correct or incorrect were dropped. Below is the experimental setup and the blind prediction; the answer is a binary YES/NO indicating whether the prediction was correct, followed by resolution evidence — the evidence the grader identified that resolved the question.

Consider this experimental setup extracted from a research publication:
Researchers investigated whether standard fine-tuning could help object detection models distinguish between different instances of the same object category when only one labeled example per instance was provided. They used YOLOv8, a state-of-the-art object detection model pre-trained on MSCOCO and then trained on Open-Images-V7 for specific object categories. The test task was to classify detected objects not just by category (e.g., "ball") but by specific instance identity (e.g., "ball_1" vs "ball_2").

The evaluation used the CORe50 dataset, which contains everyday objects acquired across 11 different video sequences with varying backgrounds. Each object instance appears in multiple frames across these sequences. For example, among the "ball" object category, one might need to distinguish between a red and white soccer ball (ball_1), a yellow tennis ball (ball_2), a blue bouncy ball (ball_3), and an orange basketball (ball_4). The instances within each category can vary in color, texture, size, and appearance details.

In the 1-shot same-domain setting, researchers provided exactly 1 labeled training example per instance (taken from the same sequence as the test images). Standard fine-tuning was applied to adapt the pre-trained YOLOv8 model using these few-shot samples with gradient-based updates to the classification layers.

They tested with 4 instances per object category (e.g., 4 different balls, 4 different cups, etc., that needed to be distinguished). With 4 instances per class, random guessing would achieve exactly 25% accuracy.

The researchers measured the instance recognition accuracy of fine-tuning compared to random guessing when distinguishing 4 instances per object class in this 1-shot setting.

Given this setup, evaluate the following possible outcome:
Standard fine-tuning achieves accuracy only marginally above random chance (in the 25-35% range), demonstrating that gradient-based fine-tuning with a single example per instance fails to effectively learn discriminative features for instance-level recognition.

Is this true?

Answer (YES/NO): NO